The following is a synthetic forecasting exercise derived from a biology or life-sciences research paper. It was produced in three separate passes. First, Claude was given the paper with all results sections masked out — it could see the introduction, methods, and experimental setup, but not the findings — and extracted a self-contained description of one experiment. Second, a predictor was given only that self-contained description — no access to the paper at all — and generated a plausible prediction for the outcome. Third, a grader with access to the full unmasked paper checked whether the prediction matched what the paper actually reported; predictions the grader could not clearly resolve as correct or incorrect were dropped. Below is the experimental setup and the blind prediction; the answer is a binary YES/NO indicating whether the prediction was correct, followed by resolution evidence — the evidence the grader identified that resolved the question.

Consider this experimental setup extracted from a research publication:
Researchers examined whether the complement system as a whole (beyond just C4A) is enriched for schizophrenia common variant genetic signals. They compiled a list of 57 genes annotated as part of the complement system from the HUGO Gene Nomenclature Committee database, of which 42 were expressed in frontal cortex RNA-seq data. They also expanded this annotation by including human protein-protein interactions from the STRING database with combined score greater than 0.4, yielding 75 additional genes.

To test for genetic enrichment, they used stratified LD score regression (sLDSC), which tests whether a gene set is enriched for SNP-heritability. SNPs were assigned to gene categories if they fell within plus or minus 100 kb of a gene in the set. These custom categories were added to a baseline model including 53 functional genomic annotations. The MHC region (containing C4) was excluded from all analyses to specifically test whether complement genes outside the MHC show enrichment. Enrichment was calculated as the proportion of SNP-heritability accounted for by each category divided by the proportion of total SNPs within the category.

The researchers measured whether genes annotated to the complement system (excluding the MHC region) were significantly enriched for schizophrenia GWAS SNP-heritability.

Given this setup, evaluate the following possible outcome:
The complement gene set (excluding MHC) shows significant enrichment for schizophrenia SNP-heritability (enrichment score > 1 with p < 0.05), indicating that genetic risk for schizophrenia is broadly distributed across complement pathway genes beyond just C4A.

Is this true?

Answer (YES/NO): NO